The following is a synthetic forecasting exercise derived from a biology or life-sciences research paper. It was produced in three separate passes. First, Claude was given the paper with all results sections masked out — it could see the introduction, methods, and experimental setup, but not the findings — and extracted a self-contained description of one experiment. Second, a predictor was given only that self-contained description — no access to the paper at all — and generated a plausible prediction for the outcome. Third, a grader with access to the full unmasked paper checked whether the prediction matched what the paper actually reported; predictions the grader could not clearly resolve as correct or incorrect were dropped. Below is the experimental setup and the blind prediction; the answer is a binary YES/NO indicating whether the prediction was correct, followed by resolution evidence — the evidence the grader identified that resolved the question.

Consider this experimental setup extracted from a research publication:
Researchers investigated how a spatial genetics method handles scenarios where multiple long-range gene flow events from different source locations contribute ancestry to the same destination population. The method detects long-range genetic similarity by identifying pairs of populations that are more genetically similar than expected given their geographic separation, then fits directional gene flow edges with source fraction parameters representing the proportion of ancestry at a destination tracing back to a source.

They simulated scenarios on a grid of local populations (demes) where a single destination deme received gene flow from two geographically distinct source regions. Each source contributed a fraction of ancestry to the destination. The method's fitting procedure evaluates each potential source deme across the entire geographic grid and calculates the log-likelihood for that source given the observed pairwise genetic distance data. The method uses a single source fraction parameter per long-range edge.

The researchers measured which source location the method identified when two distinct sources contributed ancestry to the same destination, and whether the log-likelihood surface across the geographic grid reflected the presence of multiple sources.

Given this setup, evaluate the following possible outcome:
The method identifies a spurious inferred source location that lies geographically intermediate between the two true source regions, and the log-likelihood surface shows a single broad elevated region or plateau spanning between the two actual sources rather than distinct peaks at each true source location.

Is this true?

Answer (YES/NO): NO